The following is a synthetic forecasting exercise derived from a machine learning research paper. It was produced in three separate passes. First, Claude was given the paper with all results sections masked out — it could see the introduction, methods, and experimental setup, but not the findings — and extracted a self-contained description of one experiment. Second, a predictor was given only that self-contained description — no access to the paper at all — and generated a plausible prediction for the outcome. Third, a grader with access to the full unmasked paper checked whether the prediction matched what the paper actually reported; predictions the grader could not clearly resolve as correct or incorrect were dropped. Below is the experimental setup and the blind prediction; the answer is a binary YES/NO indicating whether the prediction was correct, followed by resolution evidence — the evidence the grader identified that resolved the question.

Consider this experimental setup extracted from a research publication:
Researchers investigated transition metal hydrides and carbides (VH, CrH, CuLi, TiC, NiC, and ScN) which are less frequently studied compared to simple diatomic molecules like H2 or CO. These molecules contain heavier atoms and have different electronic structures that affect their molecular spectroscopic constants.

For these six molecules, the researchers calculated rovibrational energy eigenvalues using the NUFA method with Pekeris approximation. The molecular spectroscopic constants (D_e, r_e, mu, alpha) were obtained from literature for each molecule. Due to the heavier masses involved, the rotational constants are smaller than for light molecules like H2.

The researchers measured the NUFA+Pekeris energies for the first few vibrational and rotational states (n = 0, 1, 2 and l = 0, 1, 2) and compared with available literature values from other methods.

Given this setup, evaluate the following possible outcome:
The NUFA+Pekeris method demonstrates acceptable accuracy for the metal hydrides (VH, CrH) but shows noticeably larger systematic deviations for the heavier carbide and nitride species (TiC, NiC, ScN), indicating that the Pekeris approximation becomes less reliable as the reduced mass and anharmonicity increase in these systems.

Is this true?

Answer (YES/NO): NO